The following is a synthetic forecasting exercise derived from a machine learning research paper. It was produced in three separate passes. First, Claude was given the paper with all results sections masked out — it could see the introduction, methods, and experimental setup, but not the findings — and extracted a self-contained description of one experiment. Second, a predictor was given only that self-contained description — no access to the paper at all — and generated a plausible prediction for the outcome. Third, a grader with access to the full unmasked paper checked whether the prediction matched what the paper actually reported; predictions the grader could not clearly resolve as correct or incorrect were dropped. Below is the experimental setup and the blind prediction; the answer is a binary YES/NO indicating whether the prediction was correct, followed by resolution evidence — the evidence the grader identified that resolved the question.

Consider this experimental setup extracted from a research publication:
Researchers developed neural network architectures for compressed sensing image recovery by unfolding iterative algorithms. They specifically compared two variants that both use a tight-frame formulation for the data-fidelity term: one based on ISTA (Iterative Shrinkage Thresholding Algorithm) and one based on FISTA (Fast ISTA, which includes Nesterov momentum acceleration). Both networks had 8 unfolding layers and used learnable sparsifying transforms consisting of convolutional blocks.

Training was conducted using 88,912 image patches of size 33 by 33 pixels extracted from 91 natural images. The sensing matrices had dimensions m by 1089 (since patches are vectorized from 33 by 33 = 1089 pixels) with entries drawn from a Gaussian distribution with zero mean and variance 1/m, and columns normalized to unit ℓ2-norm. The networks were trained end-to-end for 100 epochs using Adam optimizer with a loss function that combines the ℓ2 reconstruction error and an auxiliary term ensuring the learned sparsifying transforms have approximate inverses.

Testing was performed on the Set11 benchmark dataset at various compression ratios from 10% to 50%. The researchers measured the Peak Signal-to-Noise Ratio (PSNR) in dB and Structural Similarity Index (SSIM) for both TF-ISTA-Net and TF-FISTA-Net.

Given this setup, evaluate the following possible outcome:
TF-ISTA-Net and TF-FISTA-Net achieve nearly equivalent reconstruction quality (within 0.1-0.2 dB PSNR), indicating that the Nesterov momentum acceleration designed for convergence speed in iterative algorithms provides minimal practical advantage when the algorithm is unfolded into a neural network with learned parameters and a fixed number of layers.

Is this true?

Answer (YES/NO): NO